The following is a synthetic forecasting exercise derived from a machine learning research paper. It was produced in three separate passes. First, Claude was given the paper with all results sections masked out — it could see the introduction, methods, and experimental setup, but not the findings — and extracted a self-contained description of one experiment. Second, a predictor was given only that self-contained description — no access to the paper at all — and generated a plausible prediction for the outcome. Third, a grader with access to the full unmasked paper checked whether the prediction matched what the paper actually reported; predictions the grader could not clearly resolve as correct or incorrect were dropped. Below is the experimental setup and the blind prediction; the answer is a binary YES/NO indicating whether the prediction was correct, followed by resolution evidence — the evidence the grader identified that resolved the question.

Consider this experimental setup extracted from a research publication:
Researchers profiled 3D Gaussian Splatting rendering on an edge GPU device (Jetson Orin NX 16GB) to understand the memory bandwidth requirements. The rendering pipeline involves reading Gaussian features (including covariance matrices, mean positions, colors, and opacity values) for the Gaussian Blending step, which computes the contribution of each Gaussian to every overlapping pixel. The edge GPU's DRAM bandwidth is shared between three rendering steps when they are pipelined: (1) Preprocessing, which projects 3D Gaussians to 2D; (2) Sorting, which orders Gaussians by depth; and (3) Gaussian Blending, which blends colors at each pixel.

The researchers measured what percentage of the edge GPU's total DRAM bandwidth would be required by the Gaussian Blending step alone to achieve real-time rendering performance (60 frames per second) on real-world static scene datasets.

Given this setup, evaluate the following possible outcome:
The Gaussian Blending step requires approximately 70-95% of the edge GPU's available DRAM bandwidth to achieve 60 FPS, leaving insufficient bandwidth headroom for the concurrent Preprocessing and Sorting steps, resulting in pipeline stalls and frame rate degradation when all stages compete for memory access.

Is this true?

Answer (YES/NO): NO